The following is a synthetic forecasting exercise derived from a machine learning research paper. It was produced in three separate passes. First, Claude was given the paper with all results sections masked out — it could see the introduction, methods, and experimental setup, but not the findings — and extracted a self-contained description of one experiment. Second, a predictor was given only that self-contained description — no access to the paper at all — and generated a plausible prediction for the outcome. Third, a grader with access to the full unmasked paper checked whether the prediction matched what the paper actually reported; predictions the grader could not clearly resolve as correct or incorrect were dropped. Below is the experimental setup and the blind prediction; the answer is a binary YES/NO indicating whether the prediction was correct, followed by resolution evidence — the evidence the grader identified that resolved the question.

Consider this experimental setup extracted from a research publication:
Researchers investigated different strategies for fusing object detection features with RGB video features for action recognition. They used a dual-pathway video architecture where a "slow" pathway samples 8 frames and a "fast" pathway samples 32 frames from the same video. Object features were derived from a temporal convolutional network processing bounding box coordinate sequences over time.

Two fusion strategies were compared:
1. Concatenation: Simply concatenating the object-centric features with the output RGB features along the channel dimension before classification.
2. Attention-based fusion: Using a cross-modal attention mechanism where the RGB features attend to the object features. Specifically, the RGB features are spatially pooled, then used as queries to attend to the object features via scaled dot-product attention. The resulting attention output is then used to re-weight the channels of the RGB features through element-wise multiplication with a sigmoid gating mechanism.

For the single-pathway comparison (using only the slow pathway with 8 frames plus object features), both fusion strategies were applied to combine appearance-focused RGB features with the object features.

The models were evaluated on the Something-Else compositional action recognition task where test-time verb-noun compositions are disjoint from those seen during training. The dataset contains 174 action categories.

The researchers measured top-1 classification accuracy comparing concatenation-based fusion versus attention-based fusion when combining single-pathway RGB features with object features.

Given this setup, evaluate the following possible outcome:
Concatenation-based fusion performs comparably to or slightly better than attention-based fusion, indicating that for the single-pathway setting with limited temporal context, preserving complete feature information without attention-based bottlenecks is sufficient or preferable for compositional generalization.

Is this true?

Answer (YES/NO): NO